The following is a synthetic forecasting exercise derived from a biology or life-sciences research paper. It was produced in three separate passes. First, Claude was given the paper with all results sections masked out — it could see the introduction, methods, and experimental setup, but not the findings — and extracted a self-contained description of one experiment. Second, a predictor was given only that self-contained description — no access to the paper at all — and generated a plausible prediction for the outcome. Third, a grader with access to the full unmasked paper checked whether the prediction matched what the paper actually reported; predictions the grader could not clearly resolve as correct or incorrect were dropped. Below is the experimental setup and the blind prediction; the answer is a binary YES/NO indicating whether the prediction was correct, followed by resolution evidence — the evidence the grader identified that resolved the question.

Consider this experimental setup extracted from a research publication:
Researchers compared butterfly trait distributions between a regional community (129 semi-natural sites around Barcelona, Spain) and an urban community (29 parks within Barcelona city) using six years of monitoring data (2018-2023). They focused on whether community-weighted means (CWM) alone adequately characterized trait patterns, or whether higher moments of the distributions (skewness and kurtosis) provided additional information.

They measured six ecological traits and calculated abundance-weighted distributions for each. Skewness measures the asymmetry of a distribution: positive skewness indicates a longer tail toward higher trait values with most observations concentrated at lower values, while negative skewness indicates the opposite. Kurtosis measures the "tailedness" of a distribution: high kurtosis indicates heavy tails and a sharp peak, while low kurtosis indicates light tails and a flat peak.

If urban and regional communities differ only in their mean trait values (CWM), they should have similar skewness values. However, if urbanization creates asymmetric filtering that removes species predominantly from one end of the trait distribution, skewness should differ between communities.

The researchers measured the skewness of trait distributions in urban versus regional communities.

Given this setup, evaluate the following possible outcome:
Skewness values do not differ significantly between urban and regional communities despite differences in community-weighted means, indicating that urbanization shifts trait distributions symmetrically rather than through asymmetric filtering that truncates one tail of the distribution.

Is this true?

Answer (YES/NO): NO